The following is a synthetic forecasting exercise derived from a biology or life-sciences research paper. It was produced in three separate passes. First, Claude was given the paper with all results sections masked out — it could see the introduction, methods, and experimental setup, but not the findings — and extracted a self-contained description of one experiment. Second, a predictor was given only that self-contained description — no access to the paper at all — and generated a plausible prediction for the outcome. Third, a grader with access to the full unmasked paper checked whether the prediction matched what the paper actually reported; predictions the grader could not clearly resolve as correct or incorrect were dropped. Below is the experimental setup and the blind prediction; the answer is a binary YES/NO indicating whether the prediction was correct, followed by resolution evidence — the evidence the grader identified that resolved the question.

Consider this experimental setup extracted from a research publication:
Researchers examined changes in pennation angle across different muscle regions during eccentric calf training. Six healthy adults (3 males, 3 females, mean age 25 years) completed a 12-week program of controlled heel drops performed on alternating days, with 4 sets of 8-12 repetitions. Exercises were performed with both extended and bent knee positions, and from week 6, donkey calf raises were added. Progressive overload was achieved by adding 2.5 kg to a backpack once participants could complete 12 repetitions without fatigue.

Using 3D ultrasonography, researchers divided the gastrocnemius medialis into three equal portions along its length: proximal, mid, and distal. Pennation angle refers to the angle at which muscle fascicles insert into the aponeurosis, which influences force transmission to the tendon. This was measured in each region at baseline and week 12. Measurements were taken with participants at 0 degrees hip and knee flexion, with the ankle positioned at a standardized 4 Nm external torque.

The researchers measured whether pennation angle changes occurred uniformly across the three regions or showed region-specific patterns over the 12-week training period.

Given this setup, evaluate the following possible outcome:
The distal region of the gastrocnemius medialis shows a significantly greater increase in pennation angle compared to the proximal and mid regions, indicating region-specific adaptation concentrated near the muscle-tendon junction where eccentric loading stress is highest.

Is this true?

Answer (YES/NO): NO